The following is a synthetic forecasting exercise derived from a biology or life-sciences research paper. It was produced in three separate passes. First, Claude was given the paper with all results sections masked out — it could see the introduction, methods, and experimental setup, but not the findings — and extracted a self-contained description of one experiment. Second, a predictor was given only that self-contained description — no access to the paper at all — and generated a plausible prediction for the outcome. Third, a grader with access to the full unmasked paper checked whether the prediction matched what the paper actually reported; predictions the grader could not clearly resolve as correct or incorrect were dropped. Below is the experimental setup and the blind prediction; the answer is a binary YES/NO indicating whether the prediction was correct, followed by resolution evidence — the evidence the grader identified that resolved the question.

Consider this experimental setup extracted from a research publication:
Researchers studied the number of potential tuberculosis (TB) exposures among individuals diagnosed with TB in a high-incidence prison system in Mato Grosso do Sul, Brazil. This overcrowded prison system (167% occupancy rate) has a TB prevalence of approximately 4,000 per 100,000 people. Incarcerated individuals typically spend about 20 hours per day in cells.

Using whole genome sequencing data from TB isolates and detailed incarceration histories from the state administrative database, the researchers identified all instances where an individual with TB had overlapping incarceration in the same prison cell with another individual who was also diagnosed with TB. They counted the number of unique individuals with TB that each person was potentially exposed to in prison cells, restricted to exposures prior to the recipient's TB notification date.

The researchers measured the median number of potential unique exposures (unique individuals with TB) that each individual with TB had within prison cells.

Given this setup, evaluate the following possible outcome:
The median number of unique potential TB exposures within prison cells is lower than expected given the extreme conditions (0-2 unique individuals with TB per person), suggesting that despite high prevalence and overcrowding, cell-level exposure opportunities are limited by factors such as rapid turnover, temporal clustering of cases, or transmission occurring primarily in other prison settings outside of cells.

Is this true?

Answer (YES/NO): NO